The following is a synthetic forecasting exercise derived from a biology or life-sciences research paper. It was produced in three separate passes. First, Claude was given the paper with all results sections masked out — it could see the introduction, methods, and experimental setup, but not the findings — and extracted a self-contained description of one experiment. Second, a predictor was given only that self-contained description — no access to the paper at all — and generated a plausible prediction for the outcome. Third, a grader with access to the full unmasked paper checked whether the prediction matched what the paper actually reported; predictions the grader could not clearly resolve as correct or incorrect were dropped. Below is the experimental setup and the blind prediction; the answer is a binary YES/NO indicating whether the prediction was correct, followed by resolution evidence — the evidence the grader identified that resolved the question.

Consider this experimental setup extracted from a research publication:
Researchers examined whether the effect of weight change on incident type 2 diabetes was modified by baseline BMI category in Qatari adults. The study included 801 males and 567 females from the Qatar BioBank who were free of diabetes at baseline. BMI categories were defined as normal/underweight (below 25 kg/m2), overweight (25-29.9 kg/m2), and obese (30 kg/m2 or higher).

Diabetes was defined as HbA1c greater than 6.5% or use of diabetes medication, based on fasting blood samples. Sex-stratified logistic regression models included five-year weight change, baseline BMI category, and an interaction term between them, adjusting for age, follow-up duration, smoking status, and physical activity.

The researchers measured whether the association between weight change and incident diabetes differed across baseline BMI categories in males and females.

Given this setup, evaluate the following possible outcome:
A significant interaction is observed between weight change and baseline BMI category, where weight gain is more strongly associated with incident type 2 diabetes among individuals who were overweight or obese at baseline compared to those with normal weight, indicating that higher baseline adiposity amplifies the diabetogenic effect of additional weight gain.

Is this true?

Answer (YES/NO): NO